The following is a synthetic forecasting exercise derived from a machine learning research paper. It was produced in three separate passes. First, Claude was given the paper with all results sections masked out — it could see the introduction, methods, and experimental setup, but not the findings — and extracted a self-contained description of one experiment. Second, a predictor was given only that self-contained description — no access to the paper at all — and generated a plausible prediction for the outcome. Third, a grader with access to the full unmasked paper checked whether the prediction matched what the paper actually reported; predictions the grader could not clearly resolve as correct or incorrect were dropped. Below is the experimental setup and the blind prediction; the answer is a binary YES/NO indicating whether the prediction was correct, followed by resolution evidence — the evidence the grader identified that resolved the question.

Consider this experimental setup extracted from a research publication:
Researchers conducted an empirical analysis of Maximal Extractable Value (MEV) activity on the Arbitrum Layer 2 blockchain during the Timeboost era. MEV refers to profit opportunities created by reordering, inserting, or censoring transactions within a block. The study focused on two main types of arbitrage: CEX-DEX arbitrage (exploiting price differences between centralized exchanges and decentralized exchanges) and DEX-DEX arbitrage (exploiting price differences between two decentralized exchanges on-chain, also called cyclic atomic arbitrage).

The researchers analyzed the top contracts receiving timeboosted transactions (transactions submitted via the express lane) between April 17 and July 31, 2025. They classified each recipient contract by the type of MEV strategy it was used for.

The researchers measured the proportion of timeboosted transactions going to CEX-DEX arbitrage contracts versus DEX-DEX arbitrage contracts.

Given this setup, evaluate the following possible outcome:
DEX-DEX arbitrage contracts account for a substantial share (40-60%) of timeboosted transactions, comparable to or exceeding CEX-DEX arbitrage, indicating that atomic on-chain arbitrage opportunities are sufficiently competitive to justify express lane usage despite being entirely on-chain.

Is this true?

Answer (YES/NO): NO